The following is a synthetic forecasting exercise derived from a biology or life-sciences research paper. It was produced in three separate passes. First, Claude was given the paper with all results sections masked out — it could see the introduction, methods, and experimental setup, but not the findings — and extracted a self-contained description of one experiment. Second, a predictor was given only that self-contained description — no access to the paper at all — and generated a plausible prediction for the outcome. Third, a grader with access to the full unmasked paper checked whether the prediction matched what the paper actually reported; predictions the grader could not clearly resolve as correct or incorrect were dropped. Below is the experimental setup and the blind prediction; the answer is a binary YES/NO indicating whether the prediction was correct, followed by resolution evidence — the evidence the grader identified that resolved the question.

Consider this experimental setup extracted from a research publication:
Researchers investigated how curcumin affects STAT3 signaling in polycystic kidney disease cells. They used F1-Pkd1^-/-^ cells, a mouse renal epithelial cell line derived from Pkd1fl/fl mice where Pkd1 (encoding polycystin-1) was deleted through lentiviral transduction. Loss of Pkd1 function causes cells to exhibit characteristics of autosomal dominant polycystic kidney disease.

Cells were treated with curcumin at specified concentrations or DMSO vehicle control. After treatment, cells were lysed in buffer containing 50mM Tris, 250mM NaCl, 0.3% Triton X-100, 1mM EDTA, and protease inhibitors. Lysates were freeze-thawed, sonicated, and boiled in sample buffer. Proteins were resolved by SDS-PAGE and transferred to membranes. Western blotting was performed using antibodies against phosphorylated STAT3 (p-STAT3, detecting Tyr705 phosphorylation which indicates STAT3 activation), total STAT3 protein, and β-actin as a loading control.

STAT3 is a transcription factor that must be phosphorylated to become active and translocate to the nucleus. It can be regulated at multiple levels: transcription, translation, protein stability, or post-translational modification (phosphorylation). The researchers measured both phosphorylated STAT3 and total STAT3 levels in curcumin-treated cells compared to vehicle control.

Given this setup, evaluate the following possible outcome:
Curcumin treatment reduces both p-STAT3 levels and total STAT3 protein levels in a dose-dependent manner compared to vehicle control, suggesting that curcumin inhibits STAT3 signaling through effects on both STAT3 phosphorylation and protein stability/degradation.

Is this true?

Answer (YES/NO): NO